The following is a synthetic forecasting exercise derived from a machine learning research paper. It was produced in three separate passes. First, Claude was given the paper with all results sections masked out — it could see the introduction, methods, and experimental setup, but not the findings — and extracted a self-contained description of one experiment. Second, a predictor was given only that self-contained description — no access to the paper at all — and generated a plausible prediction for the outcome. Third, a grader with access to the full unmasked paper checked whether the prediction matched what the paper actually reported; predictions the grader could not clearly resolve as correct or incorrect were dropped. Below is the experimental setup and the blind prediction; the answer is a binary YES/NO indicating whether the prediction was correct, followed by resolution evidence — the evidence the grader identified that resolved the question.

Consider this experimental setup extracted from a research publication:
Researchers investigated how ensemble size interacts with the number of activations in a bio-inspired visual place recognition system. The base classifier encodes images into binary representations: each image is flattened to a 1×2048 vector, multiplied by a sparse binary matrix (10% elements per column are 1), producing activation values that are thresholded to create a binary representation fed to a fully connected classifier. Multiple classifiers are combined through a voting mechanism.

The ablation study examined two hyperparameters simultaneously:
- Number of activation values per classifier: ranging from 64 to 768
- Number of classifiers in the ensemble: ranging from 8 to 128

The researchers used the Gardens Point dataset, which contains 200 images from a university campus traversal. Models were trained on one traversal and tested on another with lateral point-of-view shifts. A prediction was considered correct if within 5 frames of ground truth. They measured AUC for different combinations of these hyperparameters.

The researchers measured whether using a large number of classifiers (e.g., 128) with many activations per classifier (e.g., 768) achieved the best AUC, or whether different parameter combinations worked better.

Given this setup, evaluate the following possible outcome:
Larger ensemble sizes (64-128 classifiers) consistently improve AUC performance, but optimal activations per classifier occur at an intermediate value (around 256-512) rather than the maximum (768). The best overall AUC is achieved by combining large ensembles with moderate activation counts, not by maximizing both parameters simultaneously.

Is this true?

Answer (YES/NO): NO